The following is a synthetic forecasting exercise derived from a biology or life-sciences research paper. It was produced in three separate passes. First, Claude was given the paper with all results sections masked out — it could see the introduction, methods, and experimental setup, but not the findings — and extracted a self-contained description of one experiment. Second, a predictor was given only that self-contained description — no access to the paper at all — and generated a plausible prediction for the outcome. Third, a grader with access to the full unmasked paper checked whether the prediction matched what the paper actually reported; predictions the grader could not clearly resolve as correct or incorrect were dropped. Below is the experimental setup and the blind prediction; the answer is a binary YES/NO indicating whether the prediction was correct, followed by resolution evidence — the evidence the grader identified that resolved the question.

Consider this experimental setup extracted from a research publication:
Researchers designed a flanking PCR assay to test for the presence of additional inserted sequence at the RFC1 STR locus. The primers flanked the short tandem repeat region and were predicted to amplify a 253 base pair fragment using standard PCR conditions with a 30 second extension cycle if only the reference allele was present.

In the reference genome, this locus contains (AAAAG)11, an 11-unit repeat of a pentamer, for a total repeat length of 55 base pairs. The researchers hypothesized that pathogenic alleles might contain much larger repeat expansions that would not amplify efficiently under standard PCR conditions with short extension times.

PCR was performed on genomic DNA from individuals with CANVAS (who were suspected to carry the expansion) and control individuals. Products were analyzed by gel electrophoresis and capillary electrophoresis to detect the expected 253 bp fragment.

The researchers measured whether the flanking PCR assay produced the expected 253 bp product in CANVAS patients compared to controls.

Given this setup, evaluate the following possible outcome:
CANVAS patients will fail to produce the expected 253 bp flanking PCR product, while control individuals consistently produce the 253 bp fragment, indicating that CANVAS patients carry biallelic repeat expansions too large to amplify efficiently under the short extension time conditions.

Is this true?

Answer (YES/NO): YES